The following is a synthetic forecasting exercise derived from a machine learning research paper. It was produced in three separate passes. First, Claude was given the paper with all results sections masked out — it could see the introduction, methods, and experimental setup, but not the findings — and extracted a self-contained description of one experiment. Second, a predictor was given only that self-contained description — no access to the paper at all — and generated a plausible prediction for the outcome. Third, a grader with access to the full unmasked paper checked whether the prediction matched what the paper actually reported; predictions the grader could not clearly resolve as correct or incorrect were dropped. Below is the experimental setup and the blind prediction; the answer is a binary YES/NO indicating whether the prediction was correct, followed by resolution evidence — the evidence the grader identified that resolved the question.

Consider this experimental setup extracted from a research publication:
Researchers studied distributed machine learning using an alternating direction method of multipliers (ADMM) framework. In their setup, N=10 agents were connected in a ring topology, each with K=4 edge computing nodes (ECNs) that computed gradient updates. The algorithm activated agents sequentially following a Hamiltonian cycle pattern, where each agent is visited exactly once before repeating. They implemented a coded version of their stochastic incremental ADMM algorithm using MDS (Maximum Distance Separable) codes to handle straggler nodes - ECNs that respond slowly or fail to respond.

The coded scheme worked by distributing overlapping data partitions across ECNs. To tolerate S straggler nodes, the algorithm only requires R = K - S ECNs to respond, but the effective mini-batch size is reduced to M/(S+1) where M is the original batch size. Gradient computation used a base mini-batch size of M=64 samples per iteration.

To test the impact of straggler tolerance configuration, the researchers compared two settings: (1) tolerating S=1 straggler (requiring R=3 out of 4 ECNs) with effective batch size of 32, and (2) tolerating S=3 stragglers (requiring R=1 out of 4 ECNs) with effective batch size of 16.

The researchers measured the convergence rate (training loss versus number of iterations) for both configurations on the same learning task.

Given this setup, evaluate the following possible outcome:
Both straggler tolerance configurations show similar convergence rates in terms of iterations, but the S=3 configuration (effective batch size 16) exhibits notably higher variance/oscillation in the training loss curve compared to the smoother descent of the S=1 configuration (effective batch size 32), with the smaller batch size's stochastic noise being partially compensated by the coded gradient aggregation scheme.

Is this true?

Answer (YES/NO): NO